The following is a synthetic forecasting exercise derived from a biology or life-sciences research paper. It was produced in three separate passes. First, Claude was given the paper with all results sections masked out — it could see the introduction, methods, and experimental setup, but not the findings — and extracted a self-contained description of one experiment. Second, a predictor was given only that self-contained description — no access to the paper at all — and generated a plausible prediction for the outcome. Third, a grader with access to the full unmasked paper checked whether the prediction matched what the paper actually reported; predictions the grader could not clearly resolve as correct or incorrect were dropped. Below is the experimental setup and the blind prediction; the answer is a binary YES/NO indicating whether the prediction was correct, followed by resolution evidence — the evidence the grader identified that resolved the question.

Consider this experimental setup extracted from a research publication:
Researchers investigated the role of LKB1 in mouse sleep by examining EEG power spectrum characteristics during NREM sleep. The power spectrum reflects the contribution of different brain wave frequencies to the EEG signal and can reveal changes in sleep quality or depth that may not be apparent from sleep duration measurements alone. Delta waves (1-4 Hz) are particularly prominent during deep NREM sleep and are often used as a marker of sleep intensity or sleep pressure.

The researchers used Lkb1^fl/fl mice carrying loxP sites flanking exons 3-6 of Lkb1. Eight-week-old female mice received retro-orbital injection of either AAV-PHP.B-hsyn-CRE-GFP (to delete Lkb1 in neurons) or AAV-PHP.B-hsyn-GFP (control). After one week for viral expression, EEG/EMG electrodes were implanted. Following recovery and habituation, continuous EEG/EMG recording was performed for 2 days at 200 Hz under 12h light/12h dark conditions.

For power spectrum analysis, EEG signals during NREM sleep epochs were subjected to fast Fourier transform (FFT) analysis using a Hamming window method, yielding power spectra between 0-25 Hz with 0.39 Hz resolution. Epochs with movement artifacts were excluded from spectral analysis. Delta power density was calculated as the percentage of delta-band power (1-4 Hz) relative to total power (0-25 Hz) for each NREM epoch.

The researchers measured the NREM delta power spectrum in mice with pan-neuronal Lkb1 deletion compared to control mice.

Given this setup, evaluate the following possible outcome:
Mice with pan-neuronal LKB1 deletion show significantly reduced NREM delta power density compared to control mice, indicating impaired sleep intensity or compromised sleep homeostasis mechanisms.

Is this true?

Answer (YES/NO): YES